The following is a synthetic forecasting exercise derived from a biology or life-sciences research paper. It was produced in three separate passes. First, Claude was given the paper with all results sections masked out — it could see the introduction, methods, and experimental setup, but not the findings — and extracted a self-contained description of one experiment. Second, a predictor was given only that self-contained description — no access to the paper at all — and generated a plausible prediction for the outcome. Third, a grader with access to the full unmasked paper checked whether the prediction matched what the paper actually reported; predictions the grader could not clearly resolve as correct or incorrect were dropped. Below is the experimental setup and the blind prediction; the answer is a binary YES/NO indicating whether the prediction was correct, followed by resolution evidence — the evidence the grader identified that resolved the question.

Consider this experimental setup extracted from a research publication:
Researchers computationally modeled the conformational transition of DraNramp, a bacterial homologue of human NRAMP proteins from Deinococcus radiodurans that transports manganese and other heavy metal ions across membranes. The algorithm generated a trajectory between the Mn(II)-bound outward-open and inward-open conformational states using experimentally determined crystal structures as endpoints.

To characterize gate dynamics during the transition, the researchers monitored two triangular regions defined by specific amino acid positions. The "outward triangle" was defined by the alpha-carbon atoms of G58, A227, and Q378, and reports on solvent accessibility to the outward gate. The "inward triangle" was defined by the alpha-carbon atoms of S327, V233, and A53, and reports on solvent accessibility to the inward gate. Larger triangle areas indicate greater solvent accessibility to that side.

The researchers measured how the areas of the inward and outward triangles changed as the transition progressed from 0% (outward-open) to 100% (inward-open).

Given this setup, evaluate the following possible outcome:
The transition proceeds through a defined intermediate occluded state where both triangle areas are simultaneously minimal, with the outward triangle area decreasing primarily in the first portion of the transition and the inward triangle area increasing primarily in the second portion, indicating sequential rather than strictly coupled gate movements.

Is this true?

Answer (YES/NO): NO